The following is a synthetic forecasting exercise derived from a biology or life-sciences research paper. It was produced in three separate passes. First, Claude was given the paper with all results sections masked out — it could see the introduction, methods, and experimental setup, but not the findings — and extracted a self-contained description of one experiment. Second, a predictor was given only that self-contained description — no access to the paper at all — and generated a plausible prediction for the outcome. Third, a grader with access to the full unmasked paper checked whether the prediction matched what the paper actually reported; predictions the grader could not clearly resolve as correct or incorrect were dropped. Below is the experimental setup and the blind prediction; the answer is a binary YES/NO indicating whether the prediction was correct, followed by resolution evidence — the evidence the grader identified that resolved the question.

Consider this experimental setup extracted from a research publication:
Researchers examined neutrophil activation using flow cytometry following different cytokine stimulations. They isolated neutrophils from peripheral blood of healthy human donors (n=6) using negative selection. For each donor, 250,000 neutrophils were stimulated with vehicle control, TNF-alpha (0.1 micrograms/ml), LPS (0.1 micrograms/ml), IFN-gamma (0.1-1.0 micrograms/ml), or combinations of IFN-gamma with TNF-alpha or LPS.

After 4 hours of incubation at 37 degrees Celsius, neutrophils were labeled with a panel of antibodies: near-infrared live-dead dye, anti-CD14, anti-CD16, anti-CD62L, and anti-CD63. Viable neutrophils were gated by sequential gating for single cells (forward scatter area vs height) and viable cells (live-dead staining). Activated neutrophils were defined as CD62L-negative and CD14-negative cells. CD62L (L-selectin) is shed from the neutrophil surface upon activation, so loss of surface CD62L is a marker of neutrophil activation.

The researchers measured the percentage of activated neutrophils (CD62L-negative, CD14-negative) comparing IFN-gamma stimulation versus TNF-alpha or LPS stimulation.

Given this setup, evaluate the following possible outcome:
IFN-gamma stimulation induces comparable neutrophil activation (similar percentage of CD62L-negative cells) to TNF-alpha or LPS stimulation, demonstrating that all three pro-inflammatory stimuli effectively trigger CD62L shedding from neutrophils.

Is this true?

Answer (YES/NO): NO